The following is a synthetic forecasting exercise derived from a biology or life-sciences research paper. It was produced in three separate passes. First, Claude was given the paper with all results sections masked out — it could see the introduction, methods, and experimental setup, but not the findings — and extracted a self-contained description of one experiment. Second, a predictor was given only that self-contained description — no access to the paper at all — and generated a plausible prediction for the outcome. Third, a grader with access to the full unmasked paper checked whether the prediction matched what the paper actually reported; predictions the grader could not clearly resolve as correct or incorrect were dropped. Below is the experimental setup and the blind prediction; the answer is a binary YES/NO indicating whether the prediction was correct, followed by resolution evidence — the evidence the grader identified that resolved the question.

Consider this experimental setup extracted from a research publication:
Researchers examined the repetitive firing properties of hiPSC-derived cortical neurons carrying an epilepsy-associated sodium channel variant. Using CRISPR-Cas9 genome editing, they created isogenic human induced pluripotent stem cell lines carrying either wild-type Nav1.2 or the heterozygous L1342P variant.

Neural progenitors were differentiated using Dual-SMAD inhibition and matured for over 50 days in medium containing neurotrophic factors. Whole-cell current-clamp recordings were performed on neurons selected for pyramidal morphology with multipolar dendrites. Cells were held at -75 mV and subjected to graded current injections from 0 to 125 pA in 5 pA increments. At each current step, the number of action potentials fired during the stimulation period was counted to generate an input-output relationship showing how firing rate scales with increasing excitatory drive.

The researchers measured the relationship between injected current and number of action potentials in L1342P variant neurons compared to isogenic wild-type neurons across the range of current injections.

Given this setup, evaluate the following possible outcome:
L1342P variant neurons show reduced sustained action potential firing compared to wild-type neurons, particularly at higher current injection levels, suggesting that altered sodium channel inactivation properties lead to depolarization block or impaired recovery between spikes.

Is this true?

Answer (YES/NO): NO